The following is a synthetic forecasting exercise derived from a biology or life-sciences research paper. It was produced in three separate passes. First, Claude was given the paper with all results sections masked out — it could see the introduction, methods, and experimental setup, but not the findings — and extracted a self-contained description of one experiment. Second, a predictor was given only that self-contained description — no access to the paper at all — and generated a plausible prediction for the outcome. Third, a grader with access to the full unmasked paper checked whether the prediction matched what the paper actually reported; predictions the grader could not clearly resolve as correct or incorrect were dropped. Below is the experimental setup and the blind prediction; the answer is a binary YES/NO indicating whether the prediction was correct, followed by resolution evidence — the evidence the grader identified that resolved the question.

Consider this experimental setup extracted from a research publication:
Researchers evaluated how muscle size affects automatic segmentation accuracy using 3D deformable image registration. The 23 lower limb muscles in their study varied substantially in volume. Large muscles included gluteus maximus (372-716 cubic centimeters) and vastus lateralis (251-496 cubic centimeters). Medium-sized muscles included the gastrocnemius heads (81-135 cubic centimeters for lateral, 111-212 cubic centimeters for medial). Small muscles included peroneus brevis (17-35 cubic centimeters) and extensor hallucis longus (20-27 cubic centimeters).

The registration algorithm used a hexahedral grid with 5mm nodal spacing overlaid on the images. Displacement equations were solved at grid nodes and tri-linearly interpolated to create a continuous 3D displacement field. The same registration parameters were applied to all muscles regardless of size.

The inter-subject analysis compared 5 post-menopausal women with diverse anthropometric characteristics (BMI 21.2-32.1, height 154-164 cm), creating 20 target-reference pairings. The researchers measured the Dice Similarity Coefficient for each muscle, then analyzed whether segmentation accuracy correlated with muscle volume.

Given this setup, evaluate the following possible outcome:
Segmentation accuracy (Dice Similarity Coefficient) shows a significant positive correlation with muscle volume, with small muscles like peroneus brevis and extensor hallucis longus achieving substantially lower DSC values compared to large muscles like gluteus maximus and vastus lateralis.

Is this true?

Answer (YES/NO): NO